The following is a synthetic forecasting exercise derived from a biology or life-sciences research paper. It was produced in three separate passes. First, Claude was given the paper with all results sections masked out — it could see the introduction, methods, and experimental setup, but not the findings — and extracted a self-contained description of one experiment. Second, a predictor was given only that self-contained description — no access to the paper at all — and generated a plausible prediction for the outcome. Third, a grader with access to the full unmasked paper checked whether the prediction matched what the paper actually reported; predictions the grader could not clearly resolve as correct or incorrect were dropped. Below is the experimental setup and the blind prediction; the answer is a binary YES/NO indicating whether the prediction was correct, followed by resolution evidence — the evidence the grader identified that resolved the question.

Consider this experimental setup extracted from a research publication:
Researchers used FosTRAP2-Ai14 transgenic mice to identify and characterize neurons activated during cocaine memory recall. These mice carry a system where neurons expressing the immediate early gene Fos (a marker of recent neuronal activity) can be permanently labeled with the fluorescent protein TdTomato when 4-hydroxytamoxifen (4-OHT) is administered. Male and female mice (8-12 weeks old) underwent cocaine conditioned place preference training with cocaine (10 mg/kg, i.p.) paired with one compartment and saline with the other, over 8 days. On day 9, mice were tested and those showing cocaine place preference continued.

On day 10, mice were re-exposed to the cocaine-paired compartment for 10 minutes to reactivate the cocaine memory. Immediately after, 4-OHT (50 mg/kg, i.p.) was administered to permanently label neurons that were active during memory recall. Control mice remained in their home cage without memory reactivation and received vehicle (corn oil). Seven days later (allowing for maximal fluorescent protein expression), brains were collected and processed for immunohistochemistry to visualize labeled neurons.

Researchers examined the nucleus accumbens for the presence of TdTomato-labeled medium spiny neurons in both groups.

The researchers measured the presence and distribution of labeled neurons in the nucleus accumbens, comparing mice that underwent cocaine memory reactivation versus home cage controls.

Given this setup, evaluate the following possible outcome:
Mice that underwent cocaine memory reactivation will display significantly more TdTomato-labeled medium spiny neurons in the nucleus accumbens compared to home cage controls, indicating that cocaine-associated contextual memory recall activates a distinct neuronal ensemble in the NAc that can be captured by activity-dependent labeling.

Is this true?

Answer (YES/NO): YES